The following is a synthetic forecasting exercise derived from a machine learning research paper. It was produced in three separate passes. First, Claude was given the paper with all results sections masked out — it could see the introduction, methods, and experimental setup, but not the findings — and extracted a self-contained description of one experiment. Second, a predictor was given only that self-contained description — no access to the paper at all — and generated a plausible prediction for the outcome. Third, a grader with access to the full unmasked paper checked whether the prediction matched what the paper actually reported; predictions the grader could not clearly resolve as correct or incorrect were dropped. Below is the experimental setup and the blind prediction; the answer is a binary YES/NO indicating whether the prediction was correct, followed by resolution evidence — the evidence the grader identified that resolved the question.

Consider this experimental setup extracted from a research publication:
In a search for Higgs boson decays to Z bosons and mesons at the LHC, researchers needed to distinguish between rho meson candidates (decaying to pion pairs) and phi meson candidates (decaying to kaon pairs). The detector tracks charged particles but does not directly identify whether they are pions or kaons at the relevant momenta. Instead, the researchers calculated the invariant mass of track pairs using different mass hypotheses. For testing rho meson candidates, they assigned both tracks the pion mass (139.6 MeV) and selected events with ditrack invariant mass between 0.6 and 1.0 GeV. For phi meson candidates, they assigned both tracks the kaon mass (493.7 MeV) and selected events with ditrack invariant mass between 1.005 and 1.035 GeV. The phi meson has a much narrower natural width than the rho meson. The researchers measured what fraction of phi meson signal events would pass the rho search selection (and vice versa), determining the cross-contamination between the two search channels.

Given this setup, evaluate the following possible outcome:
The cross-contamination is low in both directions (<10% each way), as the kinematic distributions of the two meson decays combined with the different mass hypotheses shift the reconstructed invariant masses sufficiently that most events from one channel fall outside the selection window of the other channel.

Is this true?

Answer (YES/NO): YES